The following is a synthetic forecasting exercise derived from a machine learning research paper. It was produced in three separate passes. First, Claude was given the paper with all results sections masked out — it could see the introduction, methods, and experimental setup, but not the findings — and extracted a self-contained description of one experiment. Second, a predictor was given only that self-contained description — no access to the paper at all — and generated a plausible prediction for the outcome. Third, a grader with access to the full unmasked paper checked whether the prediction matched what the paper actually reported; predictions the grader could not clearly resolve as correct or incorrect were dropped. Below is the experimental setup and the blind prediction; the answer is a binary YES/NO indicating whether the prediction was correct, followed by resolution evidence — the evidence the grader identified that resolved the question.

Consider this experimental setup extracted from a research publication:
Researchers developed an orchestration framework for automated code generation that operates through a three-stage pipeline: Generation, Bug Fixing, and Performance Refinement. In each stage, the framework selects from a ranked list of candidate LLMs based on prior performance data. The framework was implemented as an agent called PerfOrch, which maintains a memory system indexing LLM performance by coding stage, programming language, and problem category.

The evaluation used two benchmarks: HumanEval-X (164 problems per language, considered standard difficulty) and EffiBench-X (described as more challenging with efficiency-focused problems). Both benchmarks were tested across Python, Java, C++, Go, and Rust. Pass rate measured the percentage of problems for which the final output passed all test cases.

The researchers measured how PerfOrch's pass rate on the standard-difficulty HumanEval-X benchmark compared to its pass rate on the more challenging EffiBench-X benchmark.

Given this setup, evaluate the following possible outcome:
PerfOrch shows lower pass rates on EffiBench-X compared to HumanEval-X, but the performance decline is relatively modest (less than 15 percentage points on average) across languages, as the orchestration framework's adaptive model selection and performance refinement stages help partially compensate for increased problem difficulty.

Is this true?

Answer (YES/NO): NO